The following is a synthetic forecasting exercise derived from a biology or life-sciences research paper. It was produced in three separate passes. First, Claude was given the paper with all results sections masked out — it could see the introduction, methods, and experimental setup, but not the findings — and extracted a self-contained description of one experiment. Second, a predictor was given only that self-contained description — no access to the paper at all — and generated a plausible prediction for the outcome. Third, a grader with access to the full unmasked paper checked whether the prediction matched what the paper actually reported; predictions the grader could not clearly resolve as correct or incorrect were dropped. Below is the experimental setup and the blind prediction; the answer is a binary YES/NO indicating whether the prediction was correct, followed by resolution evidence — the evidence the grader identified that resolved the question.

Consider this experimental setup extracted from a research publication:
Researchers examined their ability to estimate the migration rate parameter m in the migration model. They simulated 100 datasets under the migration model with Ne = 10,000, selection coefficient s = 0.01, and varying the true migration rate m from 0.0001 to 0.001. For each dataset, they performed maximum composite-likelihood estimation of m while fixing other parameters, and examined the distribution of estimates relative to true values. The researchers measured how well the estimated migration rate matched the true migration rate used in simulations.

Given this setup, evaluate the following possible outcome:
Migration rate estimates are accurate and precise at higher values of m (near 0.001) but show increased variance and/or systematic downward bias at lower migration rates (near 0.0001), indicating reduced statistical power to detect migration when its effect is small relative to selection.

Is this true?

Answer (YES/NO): NO